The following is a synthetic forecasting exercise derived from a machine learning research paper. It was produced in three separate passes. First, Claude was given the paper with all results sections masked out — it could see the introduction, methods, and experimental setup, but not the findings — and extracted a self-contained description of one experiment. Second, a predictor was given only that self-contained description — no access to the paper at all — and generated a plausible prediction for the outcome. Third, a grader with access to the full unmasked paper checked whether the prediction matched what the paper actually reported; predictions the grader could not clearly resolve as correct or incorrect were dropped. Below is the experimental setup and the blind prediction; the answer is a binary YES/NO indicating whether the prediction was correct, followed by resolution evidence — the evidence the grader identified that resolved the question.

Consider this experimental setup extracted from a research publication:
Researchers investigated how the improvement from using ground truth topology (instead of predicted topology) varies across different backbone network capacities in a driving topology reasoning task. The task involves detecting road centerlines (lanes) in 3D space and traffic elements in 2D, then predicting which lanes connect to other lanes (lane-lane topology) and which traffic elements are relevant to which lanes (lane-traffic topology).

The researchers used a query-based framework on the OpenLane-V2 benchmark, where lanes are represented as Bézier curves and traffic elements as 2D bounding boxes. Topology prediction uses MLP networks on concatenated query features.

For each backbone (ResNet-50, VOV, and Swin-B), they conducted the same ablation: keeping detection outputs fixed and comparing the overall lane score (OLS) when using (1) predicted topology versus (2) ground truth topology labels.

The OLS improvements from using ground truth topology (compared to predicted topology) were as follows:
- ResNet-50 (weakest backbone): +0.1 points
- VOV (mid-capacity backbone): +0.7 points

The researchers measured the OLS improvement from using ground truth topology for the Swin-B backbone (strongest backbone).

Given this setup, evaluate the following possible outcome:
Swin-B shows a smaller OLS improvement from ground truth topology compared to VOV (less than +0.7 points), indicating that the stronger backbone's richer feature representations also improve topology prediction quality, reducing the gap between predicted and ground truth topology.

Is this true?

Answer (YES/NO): NO